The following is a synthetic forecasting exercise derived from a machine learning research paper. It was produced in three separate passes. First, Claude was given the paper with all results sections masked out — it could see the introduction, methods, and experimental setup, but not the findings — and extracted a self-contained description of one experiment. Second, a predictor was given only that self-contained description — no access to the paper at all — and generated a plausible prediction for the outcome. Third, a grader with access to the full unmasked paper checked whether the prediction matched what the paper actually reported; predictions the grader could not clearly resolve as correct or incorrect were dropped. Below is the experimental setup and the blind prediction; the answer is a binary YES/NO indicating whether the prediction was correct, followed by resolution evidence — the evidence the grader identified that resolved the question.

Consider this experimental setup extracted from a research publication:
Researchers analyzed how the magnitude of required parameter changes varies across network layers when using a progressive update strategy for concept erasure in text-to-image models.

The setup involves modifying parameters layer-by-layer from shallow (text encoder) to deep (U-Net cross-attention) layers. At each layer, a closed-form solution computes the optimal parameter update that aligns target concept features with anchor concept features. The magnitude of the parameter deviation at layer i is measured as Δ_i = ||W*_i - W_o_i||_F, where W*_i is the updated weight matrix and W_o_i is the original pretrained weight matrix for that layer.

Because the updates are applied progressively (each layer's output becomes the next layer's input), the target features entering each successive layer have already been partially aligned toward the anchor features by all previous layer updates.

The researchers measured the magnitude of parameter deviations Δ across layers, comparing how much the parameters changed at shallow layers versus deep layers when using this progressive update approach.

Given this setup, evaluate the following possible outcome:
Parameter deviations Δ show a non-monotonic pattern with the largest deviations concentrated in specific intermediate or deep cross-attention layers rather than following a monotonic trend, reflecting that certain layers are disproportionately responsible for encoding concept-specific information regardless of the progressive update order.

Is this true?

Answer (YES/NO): NO